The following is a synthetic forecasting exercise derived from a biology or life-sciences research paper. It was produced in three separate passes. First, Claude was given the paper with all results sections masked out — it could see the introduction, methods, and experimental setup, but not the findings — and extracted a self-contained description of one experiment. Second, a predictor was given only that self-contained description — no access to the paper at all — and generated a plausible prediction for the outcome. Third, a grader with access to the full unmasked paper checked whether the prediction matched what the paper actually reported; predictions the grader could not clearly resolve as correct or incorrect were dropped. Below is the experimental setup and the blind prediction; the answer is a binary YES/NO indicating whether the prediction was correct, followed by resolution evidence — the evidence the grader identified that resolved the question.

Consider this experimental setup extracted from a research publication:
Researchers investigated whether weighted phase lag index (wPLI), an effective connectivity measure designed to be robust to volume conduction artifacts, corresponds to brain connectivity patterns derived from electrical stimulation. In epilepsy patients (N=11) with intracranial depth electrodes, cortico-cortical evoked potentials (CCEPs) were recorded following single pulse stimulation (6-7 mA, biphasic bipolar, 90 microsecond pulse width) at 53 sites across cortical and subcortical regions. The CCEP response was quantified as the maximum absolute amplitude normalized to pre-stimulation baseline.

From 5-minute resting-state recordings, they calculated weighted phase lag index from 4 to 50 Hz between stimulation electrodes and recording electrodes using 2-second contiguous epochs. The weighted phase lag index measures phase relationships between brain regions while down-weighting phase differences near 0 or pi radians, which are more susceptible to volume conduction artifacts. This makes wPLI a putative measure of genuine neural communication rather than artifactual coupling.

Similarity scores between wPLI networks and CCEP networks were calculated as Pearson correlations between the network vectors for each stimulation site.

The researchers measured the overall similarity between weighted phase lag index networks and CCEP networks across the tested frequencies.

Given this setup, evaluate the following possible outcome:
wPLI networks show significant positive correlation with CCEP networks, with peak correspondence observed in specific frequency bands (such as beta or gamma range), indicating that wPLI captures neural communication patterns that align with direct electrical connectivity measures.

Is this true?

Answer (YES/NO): NO